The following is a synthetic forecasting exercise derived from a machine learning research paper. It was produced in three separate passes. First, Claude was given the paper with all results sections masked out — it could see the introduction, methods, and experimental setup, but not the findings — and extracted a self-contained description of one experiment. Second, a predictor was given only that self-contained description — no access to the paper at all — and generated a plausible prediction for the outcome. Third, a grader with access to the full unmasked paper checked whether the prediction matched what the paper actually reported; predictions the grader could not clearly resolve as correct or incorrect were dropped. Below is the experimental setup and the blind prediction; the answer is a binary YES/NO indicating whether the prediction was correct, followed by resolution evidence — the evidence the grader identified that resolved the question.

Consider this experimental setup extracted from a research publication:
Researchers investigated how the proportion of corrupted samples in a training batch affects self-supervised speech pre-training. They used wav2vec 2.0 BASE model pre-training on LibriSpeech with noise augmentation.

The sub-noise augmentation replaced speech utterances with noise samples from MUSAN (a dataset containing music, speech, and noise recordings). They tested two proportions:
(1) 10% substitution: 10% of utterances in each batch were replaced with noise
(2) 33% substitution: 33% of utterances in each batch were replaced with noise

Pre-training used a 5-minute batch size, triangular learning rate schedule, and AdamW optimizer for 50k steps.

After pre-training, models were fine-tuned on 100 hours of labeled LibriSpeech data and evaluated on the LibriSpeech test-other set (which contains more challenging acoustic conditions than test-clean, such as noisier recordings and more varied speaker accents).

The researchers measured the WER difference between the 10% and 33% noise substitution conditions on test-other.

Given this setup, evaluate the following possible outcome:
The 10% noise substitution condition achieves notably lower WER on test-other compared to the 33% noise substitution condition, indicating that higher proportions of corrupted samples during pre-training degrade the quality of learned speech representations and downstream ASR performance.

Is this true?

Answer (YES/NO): YES